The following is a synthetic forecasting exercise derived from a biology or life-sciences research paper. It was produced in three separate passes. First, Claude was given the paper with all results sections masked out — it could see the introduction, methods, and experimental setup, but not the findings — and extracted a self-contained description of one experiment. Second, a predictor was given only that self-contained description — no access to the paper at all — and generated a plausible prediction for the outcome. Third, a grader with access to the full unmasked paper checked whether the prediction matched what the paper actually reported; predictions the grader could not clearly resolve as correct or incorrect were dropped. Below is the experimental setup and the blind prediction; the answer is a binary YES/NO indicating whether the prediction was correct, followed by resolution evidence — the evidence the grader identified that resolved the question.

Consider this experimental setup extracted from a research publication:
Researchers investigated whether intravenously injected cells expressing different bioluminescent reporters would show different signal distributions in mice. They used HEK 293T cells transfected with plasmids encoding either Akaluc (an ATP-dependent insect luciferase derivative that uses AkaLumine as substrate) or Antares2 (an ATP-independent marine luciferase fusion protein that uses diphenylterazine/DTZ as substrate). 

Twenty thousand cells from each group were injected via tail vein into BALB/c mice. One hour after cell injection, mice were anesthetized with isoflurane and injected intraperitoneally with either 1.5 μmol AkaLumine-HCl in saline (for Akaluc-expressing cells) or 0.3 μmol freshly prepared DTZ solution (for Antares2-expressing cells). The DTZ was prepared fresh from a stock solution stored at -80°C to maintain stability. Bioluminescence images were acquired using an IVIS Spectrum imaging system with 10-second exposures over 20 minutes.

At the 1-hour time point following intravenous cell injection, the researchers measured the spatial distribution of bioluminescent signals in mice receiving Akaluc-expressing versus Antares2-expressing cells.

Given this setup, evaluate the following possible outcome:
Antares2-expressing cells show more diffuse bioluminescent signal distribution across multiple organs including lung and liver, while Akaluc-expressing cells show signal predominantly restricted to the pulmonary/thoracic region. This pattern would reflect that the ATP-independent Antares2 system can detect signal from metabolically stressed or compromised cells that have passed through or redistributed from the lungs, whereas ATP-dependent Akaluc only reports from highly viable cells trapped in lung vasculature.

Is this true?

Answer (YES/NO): YES